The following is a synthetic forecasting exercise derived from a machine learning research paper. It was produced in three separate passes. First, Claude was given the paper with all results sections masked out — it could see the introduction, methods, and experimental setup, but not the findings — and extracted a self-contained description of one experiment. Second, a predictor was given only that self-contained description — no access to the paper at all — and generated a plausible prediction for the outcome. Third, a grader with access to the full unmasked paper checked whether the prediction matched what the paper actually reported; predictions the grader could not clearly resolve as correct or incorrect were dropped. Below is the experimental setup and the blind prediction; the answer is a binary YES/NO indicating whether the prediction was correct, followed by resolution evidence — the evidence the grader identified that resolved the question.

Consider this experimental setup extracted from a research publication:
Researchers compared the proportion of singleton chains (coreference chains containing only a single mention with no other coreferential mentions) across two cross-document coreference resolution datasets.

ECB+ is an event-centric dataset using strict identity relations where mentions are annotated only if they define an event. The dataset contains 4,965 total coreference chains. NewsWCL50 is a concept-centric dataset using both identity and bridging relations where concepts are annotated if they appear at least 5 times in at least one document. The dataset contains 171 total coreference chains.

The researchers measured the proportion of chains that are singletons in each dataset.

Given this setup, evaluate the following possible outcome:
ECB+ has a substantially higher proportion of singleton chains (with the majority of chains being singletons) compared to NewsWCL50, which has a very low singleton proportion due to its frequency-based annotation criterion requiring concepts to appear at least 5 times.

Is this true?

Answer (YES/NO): YES